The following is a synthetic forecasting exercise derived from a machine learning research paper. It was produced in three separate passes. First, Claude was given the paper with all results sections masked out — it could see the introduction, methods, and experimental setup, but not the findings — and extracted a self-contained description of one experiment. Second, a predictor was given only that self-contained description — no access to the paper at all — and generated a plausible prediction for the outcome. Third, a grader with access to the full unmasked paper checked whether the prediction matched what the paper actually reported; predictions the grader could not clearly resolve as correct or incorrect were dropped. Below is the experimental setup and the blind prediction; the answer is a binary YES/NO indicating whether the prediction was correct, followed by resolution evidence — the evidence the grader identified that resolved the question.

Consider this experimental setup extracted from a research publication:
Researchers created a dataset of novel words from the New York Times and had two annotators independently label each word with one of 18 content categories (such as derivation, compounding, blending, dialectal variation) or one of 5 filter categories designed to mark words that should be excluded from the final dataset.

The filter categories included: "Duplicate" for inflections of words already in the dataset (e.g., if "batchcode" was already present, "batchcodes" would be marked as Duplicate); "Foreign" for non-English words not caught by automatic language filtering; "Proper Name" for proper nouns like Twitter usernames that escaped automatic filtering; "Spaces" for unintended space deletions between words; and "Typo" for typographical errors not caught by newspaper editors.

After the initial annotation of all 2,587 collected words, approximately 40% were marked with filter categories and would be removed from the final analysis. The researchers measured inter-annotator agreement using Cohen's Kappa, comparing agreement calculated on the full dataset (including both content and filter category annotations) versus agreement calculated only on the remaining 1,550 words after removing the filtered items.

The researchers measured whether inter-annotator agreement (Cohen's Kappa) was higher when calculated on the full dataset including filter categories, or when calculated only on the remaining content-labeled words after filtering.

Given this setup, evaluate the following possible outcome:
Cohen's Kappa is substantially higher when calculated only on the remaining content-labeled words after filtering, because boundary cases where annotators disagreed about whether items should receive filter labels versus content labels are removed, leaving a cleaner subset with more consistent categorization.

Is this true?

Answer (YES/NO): NO